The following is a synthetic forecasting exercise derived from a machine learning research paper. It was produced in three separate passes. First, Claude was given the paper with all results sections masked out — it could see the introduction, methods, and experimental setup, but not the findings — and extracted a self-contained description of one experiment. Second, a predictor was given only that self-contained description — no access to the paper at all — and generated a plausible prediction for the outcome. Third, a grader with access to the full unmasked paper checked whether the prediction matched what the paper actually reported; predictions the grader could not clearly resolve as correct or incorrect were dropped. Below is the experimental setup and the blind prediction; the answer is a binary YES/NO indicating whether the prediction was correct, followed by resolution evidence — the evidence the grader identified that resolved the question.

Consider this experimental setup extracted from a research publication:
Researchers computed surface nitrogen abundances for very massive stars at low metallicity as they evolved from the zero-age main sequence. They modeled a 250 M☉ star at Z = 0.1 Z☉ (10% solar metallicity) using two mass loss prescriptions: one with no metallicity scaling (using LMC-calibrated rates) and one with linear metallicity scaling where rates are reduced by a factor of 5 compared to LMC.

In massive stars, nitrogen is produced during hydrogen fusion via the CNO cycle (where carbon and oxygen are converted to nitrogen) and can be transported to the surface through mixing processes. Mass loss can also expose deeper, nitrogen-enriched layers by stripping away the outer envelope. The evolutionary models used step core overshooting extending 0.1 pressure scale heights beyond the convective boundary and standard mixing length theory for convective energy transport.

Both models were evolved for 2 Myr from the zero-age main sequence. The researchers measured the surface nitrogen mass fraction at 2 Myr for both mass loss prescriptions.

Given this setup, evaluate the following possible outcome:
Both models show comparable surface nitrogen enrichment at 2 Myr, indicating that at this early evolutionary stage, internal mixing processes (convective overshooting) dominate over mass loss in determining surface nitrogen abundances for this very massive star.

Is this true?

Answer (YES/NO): NO